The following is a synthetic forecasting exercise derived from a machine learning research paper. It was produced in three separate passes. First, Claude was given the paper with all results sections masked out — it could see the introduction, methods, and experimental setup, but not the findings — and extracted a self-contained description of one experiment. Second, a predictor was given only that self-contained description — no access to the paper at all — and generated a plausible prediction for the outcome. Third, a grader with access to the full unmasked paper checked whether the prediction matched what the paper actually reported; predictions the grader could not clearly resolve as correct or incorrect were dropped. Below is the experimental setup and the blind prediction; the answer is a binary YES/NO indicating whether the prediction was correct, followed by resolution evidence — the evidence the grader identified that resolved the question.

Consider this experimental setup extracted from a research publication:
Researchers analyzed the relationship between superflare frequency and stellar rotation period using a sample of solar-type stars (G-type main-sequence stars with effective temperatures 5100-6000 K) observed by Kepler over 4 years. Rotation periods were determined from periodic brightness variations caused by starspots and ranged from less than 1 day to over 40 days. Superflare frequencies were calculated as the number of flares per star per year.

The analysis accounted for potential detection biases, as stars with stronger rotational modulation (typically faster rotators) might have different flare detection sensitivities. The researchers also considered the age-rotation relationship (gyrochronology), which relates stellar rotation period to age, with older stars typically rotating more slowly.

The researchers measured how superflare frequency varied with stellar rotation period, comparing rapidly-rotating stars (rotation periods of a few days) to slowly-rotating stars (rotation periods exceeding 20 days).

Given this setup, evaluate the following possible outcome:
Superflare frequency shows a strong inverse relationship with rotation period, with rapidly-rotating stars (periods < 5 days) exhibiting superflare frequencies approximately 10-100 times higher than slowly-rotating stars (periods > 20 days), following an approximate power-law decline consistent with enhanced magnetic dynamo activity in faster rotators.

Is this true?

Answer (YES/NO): NO